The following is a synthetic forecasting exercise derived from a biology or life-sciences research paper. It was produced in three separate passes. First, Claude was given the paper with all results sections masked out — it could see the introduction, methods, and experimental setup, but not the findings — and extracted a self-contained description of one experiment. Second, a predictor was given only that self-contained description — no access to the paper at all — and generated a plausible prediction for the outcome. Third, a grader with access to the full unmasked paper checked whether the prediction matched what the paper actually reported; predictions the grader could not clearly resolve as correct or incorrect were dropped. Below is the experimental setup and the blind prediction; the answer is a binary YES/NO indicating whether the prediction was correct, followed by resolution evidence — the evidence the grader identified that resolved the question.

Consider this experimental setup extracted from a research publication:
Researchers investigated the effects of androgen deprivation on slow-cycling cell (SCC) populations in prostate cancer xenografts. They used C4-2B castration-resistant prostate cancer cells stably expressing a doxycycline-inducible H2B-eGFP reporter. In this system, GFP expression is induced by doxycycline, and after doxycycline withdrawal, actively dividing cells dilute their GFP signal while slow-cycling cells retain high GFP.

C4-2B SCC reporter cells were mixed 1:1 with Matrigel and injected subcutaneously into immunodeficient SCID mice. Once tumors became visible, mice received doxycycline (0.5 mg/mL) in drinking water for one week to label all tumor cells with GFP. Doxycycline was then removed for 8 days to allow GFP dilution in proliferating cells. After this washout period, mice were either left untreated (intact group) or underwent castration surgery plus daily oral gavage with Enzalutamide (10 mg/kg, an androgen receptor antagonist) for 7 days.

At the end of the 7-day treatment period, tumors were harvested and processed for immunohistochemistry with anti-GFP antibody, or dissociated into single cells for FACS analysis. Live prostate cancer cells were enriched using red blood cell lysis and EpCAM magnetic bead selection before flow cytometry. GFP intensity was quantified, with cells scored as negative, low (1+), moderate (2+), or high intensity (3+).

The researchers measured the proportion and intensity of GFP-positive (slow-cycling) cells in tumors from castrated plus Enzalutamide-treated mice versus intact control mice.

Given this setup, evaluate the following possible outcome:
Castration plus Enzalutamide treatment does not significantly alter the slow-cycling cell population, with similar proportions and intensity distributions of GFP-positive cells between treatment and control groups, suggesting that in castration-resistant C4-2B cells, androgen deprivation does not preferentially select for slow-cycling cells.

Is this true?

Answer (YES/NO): NO